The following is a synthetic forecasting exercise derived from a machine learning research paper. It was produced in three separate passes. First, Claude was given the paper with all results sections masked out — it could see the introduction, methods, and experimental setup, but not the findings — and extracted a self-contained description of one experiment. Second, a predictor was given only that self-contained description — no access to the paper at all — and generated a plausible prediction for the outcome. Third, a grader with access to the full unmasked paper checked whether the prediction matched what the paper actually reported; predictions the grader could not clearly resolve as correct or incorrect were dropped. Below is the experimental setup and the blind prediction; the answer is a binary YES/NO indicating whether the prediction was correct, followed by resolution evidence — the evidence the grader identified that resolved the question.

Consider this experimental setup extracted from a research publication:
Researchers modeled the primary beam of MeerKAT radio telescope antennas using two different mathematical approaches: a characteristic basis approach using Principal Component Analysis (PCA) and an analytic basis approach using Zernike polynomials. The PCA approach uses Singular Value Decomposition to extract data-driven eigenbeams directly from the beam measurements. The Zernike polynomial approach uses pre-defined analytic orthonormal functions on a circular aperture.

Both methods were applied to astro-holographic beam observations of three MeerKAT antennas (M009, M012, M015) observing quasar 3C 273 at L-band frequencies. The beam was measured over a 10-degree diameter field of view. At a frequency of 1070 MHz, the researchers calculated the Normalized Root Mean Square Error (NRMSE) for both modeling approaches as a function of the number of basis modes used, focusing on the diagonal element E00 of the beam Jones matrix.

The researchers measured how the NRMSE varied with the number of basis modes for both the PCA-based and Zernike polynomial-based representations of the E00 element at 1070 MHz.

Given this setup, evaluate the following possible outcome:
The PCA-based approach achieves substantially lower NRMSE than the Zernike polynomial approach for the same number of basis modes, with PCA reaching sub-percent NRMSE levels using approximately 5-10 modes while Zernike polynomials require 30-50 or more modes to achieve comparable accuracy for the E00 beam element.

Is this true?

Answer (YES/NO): NO